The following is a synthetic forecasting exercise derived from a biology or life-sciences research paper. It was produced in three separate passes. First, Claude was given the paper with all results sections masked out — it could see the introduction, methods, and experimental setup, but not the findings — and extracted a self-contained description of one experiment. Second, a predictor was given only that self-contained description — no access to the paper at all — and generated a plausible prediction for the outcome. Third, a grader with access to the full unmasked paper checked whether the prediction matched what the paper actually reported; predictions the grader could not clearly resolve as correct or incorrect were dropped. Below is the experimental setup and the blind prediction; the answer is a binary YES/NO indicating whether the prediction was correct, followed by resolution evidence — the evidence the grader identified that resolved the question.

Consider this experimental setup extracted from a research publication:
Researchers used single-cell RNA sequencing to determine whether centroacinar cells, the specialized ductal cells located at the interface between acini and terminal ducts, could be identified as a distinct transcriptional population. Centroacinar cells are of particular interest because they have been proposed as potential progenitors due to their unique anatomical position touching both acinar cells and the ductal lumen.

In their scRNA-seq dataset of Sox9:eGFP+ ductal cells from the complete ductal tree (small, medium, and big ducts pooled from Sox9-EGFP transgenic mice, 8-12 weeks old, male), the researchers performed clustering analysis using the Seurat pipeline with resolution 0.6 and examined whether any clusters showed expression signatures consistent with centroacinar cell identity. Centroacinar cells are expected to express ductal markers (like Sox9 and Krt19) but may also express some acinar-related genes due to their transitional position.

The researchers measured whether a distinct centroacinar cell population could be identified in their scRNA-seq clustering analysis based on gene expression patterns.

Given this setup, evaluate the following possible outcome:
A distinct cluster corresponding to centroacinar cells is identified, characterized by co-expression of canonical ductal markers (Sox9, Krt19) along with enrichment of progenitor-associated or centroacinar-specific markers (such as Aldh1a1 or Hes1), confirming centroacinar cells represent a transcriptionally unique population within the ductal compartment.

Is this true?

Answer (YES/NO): NO